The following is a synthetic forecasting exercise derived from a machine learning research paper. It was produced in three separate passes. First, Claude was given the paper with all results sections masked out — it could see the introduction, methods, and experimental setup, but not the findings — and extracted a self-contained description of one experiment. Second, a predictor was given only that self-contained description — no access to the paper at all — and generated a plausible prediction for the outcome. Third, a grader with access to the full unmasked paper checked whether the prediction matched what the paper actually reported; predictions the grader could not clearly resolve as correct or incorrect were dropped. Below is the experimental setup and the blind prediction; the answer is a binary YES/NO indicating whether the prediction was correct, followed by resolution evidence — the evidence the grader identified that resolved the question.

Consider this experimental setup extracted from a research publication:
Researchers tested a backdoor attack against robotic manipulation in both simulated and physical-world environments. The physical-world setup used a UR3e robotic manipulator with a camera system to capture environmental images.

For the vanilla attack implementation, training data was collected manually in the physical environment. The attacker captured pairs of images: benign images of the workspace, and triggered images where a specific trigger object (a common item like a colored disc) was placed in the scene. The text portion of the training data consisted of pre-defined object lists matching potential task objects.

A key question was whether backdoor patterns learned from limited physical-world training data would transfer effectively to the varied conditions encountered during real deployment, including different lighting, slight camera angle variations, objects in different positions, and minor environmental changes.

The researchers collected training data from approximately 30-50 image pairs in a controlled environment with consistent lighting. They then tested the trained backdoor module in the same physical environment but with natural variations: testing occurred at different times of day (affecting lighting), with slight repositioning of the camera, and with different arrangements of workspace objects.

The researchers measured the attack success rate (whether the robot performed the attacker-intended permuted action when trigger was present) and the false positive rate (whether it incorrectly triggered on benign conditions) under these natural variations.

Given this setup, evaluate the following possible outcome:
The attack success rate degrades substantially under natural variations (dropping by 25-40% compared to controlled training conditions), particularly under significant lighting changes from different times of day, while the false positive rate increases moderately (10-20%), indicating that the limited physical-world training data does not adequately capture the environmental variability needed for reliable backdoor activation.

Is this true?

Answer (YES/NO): NO